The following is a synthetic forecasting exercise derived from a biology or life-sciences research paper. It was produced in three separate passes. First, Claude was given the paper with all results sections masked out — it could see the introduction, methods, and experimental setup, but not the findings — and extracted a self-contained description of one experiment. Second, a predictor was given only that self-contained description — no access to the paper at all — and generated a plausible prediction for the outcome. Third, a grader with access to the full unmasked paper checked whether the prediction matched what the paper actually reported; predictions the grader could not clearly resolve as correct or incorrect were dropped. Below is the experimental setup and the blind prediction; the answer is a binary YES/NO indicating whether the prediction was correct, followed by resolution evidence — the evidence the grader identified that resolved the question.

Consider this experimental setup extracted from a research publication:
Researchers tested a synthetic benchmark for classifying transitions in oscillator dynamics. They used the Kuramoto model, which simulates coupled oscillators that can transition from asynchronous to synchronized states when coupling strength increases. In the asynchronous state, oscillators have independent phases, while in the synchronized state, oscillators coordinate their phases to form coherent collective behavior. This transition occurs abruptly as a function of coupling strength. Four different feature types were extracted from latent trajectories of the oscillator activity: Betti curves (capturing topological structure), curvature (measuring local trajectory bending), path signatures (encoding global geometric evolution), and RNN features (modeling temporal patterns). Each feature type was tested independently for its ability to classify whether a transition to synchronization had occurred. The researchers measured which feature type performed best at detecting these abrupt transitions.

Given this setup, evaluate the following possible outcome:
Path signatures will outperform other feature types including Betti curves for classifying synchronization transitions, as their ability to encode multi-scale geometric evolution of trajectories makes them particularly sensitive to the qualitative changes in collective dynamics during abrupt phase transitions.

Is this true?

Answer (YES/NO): NO